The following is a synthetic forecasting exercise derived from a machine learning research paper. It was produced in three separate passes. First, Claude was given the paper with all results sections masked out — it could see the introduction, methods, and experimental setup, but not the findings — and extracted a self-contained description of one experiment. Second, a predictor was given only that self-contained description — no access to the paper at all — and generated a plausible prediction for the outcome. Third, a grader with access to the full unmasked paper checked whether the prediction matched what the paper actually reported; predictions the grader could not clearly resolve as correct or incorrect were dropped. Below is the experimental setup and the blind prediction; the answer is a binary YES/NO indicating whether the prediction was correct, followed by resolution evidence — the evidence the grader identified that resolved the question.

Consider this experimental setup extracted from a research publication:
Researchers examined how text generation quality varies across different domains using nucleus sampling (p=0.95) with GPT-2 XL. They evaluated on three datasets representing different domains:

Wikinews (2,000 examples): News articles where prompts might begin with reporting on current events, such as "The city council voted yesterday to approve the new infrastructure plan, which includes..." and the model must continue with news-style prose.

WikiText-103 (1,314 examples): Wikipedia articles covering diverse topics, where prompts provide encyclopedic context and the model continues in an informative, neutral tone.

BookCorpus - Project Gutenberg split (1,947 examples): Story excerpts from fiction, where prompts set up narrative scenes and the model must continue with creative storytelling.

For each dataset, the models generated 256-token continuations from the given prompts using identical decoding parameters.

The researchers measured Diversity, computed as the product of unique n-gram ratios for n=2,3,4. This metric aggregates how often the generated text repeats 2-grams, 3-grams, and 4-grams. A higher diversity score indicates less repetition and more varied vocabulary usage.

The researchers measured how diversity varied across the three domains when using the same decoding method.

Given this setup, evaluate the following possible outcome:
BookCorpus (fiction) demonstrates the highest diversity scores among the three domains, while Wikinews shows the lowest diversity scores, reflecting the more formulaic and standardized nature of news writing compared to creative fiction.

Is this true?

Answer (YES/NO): NO